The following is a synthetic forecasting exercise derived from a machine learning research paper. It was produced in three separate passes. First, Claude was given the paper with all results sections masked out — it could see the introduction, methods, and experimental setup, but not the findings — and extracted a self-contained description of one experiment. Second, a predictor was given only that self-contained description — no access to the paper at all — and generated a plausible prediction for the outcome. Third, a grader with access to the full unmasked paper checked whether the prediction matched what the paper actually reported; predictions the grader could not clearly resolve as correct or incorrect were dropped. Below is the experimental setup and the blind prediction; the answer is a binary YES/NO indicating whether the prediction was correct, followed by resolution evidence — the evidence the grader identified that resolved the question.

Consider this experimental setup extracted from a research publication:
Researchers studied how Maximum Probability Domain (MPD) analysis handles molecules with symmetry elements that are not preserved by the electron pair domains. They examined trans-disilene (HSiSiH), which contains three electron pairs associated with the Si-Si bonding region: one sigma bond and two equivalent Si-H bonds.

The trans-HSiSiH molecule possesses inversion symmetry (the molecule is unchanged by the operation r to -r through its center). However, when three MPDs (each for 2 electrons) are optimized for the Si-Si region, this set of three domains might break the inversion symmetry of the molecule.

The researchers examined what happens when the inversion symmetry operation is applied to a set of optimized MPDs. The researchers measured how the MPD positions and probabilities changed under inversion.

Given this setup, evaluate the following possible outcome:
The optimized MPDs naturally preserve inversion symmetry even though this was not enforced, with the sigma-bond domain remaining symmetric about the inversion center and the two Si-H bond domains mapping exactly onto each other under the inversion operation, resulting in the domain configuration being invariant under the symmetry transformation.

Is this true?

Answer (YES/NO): NO